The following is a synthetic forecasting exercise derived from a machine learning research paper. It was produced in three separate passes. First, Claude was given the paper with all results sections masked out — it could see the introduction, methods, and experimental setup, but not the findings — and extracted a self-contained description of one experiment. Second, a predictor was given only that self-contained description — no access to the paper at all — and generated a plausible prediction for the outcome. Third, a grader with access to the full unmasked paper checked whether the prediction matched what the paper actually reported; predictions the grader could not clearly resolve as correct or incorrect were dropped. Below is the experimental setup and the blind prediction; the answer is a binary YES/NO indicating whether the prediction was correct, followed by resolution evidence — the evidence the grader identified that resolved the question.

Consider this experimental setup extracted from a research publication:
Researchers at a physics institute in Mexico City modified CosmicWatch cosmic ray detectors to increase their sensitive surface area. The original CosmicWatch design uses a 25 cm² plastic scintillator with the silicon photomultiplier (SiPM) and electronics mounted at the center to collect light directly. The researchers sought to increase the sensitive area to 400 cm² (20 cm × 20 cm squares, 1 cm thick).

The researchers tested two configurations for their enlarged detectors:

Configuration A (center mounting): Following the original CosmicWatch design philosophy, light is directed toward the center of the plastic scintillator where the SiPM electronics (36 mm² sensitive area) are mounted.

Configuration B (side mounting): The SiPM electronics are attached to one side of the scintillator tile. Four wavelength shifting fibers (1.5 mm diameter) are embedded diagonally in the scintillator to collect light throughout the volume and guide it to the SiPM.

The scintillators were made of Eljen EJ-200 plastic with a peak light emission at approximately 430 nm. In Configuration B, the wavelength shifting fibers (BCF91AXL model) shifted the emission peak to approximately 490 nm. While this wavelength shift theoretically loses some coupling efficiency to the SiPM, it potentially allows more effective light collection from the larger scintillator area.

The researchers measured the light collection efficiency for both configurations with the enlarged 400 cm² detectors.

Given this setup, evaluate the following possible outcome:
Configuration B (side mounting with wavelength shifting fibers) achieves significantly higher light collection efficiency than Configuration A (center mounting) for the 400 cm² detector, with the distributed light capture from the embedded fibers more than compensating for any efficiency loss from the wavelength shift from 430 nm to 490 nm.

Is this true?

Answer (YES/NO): YES